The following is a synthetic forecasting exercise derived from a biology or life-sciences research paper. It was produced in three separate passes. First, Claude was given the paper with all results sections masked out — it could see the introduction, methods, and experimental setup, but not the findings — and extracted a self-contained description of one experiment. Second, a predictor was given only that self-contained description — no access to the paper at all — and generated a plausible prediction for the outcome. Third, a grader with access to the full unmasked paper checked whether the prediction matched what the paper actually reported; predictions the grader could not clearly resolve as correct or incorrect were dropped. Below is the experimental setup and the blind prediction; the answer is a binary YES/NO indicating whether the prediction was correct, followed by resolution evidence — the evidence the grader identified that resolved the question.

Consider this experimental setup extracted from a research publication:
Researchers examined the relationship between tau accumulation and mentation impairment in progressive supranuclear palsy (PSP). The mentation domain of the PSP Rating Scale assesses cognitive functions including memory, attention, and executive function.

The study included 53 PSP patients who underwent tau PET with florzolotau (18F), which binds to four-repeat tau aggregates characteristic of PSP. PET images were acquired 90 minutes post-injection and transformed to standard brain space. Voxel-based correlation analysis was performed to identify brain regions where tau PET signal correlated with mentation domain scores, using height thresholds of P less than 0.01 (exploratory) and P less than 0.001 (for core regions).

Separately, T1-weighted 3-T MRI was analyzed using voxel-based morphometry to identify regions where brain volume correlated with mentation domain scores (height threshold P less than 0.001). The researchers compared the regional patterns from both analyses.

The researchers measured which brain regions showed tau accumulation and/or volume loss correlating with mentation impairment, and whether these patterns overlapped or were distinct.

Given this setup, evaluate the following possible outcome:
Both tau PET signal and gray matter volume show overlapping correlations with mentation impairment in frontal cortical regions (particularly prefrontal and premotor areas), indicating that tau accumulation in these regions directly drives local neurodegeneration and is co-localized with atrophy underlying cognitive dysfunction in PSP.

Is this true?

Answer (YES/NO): NO